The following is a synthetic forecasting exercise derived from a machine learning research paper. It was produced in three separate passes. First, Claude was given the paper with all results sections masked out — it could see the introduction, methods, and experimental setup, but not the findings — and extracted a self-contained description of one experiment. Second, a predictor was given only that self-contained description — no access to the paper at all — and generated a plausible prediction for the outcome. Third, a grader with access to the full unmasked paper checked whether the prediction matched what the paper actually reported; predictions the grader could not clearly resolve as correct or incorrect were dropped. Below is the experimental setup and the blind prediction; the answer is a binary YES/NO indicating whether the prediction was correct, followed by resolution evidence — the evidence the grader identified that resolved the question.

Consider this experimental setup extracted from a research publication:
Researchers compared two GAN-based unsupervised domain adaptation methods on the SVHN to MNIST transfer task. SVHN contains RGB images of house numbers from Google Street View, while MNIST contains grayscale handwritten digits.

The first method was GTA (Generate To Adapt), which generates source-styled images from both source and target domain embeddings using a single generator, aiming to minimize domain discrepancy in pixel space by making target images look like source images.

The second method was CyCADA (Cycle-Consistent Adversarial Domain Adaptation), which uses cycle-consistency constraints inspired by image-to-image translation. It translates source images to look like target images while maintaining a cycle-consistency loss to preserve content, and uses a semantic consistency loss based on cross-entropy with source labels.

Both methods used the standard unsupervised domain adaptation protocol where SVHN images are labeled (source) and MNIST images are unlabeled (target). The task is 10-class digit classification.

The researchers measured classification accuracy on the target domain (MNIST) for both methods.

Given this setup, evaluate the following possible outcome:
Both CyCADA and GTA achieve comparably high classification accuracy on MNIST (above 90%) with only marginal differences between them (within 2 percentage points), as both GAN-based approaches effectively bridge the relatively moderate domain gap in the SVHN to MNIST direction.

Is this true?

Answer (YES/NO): NO